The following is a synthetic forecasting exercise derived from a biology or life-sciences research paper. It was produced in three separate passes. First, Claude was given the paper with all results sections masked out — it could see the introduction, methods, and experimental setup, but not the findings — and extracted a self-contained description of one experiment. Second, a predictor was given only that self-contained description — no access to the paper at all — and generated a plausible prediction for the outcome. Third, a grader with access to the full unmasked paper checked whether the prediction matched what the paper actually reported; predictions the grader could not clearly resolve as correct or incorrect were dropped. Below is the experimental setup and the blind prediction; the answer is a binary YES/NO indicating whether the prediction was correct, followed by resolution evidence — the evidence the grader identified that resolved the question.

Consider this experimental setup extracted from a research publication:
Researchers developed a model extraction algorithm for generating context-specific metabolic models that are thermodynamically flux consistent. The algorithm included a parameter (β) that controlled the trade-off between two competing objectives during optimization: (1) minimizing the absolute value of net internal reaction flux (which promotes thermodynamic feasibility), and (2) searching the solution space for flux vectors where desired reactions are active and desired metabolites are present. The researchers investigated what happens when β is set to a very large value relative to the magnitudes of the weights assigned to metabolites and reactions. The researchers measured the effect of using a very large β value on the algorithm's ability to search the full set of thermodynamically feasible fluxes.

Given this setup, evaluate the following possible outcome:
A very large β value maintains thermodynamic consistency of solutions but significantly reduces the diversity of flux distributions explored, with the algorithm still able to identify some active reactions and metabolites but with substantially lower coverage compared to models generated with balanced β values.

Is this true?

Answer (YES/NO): NO